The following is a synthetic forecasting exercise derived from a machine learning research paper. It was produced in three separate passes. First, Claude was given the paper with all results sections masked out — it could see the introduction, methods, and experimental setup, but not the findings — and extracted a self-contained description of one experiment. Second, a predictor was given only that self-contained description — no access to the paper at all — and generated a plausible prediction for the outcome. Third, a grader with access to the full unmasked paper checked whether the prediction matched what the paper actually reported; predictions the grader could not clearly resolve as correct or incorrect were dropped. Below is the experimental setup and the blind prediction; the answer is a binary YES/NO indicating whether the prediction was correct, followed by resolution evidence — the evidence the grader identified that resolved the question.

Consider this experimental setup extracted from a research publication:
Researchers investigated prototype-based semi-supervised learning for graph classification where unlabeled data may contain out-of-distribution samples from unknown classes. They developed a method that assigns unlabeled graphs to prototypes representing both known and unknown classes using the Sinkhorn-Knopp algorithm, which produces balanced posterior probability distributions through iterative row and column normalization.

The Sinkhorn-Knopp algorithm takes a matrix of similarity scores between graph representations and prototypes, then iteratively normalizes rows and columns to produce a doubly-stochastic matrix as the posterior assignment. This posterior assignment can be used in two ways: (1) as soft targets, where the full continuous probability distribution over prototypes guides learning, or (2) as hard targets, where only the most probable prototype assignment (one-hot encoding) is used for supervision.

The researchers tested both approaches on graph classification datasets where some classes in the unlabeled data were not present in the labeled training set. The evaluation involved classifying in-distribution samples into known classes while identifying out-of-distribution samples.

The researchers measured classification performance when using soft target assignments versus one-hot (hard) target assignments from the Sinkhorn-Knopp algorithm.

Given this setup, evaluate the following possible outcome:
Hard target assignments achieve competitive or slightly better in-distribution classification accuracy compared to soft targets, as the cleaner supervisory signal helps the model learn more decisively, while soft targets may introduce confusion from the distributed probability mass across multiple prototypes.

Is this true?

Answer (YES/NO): NO